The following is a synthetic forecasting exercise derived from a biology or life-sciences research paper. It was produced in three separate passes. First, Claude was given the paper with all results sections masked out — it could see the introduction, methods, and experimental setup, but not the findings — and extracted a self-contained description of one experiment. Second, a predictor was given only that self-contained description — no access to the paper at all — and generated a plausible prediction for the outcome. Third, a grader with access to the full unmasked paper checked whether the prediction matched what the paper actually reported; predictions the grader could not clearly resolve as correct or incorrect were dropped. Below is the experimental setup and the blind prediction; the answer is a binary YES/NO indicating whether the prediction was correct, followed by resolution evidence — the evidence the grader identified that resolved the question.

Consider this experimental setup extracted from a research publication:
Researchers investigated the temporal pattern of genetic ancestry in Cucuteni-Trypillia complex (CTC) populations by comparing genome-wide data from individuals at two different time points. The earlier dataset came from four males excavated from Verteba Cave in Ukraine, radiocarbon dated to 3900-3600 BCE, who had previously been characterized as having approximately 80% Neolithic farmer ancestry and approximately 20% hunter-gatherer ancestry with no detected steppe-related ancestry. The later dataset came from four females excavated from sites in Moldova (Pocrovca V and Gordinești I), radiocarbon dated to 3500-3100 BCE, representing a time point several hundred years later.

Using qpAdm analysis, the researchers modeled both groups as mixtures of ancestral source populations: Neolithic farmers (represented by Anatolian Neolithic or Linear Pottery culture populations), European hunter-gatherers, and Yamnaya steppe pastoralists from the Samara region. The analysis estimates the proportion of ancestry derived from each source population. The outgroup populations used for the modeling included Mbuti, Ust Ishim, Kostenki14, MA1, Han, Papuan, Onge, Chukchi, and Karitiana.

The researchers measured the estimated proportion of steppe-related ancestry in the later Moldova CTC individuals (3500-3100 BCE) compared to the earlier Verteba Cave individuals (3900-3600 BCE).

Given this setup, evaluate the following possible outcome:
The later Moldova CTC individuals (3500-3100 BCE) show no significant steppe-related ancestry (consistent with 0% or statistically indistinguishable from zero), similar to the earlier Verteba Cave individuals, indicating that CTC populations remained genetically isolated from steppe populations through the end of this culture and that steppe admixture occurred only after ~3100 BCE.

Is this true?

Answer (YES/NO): NO